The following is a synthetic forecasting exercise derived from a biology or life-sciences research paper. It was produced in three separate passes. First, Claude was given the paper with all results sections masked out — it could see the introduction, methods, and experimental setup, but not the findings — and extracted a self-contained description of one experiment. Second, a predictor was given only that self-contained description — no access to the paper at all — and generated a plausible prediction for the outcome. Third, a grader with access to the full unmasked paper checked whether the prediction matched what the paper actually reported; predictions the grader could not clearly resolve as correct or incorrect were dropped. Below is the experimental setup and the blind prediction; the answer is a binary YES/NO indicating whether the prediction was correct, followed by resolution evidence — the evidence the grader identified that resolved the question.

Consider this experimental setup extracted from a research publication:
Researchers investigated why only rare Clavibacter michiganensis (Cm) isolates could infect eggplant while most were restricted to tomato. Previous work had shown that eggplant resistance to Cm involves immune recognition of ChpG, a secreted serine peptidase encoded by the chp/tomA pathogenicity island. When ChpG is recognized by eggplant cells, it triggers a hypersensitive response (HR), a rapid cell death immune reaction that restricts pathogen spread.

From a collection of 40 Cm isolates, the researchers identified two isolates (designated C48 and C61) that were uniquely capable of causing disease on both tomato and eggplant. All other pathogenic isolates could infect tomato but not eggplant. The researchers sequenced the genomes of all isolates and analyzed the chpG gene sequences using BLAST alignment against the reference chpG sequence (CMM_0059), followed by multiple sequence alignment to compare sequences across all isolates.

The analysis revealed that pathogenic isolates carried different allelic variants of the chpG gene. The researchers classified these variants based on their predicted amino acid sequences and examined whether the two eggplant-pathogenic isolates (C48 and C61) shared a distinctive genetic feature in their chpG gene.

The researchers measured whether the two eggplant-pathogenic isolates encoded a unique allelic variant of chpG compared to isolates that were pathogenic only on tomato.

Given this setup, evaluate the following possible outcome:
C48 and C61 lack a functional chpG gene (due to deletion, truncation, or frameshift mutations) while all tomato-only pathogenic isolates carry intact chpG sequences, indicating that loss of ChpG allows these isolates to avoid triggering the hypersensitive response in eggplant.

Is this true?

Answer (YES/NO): NO